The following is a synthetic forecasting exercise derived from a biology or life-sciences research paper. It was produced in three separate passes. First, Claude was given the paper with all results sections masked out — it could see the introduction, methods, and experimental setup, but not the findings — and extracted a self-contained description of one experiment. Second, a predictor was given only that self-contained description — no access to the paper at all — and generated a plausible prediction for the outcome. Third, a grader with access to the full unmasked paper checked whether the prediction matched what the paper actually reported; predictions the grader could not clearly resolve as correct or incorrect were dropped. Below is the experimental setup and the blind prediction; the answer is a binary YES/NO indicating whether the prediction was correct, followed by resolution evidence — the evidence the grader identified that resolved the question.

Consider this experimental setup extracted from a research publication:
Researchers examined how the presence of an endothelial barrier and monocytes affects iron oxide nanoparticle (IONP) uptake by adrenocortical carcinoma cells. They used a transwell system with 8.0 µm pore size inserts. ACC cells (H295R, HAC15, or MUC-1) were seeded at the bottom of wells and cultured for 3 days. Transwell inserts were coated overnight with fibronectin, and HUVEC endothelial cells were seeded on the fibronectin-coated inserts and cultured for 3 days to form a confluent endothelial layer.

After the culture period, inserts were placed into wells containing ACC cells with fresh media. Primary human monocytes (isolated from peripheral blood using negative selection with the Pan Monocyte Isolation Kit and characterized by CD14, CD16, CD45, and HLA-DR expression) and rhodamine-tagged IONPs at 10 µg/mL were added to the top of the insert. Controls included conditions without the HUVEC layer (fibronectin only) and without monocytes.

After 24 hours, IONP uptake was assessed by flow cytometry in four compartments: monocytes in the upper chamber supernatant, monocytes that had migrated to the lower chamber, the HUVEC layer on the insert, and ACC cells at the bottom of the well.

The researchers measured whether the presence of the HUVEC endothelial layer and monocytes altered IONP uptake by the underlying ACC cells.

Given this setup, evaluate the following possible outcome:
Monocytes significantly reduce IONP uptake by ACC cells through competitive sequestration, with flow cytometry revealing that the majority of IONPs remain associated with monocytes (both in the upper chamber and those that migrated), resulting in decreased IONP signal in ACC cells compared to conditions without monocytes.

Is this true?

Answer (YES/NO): NO